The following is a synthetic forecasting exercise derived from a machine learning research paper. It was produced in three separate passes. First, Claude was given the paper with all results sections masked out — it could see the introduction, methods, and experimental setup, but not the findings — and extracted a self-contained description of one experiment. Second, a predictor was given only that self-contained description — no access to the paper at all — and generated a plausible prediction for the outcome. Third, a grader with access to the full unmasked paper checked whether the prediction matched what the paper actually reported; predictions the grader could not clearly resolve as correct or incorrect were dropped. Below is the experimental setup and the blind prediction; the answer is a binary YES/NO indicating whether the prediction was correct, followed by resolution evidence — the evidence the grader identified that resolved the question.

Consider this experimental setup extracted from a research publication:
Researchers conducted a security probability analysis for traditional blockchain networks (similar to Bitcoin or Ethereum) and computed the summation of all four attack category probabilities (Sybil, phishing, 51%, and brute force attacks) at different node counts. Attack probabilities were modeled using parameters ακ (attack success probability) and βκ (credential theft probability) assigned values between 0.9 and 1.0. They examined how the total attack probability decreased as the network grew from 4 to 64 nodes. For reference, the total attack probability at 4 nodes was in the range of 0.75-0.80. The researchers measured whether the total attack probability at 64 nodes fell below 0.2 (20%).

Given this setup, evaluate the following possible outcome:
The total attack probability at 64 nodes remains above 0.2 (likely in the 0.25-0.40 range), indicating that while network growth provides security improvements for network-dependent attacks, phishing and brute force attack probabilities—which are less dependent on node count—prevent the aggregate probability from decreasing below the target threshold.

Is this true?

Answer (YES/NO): NO